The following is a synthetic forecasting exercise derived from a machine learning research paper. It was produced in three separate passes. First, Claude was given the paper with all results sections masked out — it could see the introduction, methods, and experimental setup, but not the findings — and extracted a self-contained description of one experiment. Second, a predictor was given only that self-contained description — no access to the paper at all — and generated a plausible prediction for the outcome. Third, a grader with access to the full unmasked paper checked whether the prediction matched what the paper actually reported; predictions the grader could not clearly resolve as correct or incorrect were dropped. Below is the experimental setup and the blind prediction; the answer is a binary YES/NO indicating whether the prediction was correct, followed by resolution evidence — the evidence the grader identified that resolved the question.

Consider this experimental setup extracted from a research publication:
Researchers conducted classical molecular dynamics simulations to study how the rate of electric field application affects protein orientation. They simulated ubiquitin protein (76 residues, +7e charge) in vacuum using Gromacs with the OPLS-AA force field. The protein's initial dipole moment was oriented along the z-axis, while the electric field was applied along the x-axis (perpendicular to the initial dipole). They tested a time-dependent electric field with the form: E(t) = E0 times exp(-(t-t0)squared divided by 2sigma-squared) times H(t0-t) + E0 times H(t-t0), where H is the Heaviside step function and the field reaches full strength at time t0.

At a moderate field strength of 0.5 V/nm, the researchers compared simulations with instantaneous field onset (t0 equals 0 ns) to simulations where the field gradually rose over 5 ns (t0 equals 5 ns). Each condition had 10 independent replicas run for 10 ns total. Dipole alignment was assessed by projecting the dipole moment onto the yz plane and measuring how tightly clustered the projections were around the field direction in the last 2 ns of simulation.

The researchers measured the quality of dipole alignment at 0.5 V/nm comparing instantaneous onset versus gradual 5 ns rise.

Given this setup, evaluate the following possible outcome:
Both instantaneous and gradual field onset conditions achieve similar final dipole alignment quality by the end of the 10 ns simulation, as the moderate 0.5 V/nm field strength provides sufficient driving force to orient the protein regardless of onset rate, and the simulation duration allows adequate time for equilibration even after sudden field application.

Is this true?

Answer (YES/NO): YES